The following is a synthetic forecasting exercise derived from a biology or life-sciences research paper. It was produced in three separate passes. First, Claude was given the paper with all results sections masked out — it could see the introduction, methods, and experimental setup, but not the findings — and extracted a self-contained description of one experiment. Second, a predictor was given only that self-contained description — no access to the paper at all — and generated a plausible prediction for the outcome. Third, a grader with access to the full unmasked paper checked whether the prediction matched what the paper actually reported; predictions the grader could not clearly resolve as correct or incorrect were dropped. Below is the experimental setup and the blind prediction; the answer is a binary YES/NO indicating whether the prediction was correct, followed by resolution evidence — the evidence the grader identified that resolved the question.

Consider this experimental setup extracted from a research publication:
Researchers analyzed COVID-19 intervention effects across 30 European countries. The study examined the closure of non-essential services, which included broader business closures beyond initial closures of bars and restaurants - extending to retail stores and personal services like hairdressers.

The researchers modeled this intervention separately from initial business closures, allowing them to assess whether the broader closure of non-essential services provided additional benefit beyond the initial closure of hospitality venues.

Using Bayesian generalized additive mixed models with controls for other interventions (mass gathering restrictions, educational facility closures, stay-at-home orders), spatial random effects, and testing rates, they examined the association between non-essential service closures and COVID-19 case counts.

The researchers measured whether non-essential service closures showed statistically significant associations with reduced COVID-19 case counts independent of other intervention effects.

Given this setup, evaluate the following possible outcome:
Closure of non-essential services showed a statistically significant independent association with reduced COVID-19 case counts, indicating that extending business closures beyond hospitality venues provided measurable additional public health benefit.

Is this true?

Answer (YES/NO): NO